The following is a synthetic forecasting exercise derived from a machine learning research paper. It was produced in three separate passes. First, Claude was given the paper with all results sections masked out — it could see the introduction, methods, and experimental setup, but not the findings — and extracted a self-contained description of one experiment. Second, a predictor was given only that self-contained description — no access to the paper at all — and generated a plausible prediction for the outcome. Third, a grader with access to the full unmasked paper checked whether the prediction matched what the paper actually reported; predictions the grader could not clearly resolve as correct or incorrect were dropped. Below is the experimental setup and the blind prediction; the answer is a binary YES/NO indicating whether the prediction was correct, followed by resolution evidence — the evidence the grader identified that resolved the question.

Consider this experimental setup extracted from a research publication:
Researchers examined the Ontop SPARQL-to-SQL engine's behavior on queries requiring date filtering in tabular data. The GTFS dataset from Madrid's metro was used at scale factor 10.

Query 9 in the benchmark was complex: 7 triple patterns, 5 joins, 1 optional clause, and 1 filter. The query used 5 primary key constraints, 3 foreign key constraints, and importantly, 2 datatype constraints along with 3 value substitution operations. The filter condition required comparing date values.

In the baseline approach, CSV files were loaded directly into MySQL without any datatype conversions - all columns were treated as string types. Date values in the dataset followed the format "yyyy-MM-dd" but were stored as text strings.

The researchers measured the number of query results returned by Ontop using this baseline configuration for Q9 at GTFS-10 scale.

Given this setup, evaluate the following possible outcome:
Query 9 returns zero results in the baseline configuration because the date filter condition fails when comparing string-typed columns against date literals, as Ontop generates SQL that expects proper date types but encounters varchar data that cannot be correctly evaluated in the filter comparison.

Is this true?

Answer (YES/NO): YES